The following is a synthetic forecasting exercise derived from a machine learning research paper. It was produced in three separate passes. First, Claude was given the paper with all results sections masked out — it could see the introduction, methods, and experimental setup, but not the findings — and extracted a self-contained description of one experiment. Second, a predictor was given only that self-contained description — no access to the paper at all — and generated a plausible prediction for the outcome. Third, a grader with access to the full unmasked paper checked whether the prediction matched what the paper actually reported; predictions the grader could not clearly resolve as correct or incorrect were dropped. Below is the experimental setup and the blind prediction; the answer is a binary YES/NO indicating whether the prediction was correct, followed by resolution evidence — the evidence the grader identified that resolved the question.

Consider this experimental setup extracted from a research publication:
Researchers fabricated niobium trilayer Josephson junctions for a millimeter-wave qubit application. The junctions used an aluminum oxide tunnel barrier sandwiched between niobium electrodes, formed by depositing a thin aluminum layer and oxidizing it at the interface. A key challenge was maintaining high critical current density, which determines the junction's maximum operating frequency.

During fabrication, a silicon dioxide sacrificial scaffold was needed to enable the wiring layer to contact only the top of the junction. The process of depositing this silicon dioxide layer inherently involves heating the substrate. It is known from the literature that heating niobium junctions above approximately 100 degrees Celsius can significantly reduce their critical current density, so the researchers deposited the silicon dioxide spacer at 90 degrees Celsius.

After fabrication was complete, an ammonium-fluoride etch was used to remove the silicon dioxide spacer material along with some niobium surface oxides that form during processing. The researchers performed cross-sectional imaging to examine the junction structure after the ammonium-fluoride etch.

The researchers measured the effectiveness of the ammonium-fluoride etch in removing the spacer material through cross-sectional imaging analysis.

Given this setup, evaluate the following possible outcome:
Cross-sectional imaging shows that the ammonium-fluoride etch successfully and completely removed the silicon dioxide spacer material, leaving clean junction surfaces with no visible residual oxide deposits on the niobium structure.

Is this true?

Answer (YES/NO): NO